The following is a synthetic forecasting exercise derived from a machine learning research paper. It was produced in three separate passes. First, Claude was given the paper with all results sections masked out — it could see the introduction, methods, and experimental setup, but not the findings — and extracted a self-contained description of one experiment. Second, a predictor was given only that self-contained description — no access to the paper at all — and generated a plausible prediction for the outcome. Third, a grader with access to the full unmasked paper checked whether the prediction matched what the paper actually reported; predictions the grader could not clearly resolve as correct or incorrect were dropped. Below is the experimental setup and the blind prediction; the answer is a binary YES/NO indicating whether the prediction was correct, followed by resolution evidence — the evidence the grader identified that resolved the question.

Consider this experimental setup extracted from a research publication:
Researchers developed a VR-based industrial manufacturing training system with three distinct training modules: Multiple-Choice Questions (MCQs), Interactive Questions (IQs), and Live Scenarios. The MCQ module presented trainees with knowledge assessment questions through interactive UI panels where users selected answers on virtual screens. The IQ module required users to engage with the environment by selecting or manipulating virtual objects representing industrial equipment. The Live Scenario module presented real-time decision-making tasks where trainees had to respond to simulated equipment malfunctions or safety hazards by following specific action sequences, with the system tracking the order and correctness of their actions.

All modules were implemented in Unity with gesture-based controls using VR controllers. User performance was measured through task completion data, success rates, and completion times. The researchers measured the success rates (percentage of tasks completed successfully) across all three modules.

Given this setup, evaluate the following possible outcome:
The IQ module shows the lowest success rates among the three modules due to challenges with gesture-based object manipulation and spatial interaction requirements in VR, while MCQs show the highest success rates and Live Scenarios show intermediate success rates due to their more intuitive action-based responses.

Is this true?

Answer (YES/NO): NO